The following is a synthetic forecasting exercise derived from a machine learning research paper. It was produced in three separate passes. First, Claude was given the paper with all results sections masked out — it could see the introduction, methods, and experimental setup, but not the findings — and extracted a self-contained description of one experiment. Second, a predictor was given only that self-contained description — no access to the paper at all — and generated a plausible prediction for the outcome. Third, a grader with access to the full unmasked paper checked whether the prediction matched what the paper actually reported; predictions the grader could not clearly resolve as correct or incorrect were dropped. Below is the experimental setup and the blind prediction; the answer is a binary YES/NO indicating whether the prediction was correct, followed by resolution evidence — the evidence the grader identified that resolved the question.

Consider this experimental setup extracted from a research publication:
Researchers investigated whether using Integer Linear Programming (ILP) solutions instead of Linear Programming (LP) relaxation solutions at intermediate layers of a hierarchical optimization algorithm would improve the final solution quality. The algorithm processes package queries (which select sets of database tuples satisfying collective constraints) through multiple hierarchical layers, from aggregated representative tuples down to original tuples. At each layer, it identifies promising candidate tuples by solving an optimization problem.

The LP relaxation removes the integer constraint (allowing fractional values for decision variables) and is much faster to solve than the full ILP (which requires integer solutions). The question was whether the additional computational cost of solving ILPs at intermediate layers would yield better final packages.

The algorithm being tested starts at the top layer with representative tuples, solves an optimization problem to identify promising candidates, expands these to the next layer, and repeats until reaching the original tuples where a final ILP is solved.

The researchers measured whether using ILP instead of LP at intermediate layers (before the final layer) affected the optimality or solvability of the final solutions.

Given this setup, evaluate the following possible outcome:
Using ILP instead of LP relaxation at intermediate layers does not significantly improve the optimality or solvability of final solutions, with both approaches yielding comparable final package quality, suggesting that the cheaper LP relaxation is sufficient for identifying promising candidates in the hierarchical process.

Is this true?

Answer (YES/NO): YES